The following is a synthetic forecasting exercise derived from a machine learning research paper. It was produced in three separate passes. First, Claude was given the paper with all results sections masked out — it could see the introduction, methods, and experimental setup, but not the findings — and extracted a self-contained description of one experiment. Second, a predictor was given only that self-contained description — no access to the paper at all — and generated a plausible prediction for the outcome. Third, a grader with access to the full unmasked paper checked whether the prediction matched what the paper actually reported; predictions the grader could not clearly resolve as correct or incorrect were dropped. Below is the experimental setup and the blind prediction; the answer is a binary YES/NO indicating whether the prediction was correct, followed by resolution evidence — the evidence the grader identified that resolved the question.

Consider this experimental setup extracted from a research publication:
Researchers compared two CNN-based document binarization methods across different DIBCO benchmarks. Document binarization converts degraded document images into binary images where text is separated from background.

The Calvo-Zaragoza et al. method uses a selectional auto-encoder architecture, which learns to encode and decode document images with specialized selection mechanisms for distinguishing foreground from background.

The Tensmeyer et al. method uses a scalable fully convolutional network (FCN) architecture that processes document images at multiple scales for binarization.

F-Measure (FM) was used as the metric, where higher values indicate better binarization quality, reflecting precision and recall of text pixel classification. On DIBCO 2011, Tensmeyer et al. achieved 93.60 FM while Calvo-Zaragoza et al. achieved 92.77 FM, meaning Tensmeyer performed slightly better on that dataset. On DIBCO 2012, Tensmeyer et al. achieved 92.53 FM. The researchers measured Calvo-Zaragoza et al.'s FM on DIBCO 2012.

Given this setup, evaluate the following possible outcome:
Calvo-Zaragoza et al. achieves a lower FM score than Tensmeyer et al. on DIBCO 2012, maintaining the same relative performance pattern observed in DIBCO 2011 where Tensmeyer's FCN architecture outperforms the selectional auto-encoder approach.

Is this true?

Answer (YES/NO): NO